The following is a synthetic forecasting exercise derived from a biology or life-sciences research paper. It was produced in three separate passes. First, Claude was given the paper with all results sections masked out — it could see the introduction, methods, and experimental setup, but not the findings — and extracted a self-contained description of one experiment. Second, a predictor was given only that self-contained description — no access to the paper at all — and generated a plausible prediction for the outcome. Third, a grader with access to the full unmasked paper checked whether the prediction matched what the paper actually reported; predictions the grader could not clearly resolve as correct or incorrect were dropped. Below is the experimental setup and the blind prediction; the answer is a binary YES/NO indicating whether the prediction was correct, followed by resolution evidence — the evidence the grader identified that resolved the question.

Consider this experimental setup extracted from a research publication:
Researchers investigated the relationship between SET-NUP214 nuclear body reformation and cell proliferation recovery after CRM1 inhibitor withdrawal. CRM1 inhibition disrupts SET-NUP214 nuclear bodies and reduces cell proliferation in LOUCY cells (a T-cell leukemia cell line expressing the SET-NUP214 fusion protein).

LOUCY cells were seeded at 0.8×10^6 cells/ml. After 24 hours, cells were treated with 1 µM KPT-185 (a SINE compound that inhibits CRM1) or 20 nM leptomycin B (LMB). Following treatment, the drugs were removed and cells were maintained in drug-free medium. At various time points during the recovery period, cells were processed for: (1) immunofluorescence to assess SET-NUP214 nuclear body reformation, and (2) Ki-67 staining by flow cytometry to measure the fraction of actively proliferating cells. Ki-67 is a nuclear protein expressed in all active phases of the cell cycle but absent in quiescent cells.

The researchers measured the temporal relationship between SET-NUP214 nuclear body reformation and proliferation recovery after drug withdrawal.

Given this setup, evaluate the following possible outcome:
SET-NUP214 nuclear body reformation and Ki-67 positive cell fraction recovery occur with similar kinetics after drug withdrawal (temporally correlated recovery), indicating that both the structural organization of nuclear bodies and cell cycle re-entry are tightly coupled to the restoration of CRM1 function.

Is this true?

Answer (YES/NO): NO